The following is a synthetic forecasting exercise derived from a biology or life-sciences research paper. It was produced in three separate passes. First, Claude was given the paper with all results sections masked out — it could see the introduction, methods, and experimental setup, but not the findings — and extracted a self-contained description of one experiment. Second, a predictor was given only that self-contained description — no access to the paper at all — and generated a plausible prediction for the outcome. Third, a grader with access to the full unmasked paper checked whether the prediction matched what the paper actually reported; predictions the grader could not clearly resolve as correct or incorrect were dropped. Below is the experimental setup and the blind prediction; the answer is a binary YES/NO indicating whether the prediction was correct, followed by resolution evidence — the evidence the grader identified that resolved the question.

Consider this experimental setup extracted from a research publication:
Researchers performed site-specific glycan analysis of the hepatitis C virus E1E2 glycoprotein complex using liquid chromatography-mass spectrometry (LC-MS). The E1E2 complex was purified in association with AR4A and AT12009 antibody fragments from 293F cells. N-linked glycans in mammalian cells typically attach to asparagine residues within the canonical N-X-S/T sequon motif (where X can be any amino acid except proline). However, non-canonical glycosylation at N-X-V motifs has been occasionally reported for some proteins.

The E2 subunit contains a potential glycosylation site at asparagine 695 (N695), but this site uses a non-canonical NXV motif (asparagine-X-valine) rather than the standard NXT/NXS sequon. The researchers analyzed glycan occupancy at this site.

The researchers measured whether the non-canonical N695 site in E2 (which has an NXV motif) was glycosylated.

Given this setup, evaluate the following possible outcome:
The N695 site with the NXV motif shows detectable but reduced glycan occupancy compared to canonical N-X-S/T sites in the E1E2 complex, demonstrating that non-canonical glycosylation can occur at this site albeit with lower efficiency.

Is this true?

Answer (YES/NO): YES